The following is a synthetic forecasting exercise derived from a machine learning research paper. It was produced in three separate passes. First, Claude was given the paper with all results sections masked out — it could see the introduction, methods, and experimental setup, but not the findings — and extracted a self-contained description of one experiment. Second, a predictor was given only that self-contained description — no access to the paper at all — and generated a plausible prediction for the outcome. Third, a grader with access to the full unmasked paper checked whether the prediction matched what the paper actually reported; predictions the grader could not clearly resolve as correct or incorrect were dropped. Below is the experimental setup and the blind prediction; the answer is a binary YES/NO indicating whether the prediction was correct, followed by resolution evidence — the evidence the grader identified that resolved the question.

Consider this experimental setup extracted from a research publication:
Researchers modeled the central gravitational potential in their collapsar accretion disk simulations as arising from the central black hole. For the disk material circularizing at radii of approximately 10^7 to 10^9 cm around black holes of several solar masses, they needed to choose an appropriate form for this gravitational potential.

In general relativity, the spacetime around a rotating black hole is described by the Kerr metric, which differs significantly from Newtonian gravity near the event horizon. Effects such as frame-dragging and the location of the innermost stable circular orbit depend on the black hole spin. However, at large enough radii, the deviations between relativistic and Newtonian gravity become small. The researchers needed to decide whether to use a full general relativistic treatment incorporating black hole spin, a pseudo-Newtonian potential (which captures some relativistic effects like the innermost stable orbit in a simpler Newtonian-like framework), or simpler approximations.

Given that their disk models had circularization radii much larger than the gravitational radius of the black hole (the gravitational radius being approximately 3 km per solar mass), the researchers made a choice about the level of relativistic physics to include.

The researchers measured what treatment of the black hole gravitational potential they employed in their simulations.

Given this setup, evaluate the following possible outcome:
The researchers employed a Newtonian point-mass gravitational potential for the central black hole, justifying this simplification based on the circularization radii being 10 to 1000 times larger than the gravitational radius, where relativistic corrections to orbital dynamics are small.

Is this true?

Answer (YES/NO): NO